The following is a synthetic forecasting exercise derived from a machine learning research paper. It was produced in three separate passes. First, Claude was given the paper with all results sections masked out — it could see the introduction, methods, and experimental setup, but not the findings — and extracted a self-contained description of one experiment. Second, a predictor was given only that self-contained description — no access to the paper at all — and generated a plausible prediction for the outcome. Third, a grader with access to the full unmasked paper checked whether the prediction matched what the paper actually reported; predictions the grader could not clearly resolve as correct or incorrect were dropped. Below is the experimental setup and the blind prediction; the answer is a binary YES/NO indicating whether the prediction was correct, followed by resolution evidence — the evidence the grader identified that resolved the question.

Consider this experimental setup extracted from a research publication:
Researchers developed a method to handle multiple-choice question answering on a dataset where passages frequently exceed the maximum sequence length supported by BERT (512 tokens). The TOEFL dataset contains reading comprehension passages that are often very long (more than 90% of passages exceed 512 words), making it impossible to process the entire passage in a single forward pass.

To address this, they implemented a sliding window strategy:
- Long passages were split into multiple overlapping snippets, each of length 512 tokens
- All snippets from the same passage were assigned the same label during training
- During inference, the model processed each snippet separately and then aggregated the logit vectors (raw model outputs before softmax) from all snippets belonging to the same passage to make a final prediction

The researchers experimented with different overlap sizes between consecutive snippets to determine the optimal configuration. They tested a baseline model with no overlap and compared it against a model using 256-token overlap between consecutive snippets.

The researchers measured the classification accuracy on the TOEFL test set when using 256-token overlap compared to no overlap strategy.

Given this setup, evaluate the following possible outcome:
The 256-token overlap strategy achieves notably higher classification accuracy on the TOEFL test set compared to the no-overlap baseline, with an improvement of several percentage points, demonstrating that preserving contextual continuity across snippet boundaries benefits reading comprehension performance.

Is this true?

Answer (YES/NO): YES